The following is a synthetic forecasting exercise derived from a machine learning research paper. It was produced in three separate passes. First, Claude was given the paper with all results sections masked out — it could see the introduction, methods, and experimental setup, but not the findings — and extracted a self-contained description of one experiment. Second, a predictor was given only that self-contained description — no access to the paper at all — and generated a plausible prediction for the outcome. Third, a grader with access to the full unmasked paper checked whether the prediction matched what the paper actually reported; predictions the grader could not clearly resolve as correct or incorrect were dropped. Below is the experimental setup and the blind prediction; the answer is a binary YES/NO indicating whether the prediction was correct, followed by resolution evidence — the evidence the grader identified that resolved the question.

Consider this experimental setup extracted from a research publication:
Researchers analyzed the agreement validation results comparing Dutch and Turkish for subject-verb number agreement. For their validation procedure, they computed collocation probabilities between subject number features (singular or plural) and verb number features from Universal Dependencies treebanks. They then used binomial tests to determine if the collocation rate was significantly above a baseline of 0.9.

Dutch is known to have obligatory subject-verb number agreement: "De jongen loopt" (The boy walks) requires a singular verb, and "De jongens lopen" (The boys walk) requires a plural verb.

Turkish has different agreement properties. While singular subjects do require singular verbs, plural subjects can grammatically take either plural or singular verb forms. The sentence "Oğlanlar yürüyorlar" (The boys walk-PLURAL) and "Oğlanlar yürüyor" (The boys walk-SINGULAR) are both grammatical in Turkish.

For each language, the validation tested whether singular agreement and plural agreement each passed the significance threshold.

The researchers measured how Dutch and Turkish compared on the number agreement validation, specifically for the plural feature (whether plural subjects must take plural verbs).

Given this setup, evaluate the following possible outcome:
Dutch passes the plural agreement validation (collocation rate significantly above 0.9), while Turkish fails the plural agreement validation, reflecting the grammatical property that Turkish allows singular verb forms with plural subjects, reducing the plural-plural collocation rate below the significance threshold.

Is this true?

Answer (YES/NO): YES